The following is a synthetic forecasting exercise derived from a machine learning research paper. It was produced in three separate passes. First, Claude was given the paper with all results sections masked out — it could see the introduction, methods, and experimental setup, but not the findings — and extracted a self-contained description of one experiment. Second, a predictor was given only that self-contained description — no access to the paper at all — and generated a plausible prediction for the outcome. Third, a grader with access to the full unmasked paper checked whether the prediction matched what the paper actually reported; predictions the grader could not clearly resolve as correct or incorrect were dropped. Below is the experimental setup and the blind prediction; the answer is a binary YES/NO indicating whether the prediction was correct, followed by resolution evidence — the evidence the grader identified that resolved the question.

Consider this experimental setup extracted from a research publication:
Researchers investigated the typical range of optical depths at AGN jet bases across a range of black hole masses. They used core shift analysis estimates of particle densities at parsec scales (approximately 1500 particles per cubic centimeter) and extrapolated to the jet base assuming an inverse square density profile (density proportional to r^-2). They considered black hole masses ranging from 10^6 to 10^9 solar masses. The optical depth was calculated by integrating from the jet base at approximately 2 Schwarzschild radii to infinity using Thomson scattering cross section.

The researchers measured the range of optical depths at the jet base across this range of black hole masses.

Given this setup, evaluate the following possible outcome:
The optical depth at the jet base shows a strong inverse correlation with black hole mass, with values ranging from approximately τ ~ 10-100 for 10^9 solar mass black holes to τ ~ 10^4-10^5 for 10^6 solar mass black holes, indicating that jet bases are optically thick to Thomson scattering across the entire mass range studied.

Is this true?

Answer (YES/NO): NO